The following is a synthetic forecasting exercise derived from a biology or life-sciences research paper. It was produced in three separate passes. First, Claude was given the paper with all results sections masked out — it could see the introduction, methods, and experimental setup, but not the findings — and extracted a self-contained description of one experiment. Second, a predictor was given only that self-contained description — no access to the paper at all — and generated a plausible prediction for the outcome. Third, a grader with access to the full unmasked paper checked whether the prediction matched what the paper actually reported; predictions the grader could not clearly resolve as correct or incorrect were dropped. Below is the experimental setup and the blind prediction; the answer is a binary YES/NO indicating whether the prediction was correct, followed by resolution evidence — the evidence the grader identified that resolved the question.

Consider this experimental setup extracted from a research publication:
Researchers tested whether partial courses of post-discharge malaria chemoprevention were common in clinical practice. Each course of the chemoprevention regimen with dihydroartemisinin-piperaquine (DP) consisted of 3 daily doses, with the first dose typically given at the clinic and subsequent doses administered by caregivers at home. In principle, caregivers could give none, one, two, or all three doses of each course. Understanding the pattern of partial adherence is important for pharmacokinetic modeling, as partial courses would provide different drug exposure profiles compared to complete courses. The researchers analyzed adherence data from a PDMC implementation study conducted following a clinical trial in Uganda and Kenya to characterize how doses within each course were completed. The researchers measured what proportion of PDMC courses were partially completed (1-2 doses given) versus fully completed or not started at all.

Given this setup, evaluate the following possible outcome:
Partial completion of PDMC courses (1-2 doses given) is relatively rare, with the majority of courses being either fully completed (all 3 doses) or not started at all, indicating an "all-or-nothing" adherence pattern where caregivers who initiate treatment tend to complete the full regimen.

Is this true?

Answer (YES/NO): YES